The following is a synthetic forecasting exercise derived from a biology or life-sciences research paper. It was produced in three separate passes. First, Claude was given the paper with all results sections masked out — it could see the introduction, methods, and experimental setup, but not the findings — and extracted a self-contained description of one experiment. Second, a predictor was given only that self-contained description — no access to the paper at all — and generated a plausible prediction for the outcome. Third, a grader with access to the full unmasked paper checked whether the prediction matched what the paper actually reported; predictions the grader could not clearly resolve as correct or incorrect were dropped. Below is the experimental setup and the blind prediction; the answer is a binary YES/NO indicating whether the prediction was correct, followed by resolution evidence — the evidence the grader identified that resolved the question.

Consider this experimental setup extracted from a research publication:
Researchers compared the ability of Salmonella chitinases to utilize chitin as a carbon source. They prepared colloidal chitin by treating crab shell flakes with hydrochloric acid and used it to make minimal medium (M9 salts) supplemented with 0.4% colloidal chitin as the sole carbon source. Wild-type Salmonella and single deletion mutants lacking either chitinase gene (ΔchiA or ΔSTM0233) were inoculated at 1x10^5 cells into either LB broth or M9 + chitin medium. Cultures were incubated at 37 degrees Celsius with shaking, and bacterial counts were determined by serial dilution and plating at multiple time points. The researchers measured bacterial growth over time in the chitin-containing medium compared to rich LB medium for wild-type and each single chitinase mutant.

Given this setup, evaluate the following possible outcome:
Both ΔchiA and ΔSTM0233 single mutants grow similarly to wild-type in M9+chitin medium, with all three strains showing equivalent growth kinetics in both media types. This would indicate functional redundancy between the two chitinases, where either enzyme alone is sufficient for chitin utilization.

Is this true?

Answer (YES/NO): NO